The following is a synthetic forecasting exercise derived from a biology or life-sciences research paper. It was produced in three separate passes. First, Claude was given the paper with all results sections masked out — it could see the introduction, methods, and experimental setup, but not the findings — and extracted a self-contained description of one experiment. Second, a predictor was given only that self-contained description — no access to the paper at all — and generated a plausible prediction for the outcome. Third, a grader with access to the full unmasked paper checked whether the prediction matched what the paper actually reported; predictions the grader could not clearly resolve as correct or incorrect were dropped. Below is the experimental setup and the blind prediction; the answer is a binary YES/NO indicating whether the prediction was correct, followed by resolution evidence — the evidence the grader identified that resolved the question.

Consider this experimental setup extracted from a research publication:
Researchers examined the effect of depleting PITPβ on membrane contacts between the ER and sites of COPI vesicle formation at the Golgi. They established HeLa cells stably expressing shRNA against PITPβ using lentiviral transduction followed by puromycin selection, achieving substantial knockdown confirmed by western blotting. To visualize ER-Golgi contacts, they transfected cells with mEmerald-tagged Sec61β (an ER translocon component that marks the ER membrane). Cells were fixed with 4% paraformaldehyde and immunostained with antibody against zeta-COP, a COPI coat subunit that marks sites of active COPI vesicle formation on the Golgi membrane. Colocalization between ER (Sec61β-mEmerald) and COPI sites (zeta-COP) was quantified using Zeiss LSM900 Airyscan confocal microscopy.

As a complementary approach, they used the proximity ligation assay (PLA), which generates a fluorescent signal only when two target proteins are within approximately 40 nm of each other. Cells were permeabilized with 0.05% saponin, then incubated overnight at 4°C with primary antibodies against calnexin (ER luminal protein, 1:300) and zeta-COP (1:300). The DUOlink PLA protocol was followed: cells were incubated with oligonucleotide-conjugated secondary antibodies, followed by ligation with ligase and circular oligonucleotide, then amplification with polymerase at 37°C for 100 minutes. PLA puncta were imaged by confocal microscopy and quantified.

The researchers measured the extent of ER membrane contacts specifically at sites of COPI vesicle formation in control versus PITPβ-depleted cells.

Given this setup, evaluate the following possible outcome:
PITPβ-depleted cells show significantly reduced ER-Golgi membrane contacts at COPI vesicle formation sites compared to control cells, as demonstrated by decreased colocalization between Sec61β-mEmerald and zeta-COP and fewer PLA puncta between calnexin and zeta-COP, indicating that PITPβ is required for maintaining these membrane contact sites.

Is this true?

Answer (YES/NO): YES